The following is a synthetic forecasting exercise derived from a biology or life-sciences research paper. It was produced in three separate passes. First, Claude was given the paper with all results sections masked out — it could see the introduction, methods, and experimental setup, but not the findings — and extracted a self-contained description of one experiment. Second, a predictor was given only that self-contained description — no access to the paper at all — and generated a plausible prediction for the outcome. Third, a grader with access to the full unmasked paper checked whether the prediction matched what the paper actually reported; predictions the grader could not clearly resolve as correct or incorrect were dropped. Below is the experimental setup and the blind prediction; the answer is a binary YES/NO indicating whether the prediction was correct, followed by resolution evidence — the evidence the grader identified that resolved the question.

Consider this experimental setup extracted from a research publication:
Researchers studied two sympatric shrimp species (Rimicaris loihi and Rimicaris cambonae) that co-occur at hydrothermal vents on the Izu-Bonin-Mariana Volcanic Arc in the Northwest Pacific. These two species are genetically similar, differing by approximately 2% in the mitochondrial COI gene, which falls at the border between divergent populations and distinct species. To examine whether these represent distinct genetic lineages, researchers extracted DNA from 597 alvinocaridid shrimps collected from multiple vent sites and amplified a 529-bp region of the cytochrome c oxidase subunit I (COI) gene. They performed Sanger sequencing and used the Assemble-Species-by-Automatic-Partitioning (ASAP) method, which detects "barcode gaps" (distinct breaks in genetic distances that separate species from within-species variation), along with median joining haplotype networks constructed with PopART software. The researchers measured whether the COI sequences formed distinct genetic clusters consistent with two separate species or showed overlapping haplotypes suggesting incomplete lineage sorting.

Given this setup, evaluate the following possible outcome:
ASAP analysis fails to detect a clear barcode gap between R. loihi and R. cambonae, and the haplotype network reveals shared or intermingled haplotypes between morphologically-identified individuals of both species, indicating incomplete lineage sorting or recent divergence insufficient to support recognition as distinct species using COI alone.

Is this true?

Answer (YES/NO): NO